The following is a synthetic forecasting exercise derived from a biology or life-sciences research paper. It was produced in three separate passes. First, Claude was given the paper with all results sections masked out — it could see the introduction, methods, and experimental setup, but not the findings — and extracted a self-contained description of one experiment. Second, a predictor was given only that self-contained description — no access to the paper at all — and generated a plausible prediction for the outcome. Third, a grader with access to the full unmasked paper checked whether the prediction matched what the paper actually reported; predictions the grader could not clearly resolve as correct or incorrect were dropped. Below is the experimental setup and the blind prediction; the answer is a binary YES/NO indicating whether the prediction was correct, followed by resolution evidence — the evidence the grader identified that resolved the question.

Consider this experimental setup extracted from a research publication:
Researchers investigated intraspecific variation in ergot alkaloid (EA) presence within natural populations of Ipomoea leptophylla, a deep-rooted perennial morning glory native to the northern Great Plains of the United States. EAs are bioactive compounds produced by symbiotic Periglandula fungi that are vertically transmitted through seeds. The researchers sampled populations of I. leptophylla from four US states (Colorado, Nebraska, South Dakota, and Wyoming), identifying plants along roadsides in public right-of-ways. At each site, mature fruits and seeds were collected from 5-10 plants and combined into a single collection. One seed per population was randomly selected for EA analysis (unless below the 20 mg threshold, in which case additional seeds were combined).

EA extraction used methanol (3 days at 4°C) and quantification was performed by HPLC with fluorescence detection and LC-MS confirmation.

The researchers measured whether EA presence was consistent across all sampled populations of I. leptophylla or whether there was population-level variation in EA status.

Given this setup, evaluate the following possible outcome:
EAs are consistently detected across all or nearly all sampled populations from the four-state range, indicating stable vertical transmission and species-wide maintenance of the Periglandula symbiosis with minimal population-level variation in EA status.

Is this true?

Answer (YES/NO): YES